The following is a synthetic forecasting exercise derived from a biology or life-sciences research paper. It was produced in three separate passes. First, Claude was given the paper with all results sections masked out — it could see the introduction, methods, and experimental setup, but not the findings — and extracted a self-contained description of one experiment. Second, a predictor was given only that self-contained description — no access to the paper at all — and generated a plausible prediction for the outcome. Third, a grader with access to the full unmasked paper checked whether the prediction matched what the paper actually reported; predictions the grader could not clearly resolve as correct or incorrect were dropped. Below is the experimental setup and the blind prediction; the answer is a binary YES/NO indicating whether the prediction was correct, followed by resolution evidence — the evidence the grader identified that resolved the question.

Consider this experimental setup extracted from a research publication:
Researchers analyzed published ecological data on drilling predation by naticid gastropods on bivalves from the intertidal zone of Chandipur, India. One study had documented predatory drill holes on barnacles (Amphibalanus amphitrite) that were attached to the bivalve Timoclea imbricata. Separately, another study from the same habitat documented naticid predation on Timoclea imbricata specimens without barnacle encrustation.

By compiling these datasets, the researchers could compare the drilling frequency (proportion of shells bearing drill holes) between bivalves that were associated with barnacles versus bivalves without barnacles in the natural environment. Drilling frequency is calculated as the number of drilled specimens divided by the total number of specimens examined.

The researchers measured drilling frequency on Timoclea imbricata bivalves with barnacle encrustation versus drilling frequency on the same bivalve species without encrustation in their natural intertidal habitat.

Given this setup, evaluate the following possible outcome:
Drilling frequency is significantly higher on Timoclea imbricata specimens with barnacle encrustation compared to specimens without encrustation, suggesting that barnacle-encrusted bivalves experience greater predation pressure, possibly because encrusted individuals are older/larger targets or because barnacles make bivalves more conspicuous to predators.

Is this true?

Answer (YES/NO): NO